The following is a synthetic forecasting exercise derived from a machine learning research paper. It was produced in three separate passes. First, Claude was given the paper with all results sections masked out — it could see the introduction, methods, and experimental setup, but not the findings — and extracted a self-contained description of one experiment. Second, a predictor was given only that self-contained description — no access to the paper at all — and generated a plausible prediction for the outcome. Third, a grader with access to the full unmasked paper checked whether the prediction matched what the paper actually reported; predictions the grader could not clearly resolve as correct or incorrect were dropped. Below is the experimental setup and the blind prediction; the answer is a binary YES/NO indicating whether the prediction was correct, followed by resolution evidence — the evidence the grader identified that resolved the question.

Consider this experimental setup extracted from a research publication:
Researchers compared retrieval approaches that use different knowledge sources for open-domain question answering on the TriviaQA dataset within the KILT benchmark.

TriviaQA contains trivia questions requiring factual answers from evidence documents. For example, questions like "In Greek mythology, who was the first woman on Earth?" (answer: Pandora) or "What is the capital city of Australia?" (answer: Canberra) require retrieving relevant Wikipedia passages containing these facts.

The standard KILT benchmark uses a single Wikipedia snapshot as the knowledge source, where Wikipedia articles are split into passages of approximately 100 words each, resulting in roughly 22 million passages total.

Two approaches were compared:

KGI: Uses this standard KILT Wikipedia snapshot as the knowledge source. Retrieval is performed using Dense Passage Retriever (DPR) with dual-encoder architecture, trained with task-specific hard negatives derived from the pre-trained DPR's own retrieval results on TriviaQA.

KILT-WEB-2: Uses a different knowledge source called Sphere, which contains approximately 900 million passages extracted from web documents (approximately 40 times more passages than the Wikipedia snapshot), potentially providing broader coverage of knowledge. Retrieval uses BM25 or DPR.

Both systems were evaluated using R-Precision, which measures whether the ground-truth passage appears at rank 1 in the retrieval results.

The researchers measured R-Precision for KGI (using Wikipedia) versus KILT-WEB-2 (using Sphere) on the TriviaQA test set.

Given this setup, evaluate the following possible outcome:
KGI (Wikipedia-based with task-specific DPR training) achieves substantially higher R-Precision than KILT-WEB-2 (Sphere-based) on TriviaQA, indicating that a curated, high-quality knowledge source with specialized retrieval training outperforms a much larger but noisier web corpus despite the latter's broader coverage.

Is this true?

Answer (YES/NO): NO